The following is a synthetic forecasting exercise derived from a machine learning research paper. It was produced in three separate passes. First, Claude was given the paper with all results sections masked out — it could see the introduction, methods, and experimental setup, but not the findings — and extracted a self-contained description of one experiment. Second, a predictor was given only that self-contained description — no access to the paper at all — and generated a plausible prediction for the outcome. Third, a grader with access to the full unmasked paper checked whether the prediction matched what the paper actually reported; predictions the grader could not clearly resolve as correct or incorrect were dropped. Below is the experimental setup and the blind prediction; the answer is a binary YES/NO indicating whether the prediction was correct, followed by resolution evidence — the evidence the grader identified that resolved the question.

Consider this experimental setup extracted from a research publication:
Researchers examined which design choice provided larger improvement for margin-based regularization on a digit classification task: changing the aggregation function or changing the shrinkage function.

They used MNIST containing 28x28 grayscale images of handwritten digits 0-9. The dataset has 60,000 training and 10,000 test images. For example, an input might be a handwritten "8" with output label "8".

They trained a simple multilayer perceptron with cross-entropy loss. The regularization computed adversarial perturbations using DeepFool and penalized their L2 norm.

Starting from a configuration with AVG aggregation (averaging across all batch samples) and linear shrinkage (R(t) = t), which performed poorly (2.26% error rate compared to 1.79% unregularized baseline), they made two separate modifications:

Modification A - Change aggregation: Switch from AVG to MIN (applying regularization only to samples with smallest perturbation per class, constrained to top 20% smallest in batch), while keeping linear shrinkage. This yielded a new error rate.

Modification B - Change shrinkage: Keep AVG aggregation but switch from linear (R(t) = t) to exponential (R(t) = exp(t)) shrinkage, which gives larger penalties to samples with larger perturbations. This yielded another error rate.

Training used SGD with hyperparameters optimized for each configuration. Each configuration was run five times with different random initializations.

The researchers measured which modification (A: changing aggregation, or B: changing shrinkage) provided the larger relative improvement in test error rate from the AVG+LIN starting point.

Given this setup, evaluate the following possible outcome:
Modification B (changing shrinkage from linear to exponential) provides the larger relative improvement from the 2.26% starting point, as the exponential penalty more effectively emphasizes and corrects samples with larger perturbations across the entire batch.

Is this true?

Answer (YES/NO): YES